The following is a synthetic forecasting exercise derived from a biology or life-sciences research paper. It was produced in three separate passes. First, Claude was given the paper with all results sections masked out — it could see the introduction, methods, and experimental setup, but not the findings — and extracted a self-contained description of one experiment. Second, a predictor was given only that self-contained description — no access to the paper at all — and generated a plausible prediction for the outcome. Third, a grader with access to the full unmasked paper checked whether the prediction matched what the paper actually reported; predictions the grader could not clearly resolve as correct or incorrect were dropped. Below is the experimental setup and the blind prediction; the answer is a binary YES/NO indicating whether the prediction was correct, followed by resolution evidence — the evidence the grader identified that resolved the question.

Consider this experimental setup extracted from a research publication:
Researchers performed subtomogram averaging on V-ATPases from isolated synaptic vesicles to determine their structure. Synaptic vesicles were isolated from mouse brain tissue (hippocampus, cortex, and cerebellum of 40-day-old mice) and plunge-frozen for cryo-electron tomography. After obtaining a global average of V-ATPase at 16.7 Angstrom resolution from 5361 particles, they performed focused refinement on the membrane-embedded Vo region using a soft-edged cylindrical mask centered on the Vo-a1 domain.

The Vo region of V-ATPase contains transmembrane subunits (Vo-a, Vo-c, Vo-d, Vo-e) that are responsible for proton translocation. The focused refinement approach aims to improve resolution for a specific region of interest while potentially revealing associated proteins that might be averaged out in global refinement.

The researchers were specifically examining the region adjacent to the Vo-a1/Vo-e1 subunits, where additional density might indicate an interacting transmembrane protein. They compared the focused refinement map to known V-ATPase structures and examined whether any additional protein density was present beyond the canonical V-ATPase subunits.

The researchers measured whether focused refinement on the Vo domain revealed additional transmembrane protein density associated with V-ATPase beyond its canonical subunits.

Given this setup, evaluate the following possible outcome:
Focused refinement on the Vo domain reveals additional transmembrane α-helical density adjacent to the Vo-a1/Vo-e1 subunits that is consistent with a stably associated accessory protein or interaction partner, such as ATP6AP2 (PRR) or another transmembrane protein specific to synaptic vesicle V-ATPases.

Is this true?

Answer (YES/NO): YES